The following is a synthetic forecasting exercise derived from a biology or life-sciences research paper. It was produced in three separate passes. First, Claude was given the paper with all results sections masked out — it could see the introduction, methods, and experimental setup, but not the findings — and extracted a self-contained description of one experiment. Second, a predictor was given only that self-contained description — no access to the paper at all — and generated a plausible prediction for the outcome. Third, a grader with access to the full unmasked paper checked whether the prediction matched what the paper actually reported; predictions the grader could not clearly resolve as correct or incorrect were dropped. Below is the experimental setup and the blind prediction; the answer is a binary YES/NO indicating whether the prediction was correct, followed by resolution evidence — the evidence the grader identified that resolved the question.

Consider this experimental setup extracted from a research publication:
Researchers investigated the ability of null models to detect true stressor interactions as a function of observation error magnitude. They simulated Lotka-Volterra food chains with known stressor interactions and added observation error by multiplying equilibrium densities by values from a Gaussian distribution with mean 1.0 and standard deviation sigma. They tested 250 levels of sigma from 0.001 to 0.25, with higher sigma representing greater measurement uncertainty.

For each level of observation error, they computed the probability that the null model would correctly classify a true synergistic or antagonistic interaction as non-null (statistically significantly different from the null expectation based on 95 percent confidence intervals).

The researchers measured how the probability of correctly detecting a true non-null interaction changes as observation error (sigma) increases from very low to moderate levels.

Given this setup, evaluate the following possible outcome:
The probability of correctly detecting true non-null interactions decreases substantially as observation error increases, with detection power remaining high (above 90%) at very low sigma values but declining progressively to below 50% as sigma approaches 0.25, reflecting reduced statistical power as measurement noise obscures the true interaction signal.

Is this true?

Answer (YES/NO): NO